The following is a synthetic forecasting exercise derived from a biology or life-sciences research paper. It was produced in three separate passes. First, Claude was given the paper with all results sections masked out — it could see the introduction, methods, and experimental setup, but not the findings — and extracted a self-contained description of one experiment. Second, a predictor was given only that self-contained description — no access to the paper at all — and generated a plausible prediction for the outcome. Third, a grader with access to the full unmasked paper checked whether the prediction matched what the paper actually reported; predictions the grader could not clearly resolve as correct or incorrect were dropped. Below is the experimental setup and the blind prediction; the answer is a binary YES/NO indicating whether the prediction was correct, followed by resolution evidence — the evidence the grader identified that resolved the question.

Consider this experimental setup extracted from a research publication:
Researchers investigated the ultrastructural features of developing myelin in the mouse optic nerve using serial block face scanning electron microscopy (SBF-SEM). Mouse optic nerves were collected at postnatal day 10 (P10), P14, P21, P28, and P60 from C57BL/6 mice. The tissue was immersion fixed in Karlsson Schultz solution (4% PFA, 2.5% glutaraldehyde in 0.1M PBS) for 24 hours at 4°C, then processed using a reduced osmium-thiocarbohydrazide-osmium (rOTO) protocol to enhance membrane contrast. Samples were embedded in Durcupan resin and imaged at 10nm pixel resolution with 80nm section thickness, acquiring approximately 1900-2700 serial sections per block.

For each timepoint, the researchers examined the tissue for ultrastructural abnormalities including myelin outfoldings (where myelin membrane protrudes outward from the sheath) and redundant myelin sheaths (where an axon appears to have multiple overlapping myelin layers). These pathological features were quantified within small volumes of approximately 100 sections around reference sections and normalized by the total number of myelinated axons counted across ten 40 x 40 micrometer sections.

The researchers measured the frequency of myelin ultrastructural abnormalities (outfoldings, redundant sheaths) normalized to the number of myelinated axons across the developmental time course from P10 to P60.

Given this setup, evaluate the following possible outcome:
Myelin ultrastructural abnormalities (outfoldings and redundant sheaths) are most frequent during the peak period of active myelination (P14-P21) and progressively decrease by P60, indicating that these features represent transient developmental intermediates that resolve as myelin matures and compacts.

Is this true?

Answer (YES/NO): NO